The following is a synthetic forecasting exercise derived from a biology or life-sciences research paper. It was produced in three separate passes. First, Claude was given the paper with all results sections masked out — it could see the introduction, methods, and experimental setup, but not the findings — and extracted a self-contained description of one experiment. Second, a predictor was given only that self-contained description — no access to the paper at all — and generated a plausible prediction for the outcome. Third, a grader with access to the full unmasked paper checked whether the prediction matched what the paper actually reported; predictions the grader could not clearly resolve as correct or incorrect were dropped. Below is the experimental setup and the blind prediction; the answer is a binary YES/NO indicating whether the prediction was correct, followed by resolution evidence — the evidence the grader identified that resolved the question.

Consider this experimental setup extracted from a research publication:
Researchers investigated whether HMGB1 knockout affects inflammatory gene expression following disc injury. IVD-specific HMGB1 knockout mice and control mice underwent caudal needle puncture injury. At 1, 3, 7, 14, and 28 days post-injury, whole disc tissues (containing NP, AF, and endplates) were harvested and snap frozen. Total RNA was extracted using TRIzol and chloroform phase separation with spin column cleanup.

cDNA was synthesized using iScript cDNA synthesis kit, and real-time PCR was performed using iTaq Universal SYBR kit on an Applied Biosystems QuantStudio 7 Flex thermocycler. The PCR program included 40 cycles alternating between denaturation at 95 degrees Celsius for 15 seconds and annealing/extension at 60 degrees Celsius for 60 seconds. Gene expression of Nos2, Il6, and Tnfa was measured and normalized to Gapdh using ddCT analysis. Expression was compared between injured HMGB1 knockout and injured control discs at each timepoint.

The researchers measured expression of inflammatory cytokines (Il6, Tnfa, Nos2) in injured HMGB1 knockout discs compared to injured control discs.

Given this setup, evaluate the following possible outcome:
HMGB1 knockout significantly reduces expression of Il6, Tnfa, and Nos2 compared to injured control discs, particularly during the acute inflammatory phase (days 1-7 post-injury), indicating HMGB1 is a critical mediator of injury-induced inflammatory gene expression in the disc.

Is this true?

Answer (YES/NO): NO